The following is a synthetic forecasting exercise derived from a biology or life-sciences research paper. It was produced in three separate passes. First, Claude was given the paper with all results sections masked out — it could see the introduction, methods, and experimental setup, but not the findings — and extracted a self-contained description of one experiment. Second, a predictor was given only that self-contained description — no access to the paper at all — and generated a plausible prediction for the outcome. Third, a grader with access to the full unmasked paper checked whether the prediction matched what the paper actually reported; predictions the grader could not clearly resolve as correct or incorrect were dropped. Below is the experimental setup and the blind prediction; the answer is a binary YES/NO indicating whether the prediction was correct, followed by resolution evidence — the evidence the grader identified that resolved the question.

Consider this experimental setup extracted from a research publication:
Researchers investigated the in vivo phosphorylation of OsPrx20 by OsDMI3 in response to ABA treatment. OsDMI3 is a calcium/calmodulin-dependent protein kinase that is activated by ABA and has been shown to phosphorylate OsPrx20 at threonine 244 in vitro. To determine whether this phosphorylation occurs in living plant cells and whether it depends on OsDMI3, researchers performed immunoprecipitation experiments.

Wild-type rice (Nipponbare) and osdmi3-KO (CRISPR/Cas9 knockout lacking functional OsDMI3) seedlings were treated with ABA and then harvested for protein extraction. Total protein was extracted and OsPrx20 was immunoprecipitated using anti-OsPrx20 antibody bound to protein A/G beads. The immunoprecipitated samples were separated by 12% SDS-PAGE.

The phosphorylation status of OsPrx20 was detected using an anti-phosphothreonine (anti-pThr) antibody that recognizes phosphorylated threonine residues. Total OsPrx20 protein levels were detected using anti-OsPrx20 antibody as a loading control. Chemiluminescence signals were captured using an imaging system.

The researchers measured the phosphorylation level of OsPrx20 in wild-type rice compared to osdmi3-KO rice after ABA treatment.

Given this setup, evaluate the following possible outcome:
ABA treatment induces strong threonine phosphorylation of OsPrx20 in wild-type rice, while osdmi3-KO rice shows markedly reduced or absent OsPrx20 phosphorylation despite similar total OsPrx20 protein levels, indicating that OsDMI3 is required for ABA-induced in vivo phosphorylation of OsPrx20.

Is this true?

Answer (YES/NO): YES